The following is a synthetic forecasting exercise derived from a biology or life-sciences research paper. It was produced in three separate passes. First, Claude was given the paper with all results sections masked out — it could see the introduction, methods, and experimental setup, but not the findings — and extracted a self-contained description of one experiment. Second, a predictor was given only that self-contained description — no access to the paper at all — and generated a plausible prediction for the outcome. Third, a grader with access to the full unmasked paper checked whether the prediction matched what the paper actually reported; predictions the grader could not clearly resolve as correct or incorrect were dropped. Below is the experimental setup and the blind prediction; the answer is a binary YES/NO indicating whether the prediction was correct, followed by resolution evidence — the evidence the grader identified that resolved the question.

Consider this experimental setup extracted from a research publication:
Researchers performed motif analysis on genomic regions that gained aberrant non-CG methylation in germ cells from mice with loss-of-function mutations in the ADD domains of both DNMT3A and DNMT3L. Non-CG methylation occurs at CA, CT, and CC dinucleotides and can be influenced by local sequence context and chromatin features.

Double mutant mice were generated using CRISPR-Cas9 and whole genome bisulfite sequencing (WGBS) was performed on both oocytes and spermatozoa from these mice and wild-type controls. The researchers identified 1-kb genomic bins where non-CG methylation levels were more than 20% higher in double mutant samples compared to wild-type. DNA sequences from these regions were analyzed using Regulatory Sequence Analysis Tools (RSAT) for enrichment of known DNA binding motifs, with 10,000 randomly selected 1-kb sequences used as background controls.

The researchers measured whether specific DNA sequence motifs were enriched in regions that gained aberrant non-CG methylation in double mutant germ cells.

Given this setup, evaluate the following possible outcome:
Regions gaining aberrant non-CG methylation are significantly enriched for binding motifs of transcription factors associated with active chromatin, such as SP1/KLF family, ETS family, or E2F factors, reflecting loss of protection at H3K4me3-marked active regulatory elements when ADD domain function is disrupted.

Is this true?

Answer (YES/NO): NO